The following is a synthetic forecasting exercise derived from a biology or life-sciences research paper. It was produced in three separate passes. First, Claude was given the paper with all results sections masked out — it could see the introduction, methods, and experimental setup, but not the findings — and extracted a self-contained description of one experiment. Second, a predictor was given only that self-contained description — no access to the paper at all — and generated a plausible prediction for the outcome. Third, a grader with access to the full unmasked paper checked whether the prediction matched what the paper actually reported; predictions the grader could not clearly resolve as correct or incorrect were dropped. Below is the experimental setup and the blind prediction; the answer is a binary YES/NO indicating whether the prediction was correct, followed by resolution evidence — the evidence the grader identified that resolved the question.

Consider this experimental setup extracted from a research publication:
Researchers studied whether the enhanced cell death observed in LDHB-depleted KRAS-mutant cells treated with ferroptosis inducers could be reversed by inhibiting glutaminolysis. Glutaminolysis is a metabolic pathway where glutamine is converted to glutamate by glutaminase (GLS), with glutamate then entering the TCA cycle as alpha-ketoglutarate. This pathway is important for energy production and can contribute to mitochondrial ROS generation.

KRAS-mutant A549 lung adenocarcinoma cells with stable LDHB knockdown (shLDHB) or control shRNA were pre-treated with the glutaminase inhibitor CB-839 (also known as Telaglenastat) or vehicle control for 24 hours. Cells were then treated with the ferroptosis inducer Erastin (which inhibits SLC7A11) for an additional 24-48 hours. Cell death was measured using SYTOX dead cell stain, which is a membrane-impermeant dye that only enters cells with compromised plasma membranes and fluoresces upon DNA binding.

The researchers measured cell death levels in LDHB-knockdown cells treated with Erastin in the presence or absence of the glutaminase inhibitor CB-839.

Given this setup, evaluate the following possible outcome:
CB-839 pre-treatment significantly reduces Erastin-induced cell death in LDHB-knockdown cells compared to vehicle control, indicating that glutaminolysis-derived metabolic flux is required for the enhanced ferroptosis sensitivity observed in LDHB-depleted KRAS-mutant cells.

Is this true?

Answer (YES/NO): YES